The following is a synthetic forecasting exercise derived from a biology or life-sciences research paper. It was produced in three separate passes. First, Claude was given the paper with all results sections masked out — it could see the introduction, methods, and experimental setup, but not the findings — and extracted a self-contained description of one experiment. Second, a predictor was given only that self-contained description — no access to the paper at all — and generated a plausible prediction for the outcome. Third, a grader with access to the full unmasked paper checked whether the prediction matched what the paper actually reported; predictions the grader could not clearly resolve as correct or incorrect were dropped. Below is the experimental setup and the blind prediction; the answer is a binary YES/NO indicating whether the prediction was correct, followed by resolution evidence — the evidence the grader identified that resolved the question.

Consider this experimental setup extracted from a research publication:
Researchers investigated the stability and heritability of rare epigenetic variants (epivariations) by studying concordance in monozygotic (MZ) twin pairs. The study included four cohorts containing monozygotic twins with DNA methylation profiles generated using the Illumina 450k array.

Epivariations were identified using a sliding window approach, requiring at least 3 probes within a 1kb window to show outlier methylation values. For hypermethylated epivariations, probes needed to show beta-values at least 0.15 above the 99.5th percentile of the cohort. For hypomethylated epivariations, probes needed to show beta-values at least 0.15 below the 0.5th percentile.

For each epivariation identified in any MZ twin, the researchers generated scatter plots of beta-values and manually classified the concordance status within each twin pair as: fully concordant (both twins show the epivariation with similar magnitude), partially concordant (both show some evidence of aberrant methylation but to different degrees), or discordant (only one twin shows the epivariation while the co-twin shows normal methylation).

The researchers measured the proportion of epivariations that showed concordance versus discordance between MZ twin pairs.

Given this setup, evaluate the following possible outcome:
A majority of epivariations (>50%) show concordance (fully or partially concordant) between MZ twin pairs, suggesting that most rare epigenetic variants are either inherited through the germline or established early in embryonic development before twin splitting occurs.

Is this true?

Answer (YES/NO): YES